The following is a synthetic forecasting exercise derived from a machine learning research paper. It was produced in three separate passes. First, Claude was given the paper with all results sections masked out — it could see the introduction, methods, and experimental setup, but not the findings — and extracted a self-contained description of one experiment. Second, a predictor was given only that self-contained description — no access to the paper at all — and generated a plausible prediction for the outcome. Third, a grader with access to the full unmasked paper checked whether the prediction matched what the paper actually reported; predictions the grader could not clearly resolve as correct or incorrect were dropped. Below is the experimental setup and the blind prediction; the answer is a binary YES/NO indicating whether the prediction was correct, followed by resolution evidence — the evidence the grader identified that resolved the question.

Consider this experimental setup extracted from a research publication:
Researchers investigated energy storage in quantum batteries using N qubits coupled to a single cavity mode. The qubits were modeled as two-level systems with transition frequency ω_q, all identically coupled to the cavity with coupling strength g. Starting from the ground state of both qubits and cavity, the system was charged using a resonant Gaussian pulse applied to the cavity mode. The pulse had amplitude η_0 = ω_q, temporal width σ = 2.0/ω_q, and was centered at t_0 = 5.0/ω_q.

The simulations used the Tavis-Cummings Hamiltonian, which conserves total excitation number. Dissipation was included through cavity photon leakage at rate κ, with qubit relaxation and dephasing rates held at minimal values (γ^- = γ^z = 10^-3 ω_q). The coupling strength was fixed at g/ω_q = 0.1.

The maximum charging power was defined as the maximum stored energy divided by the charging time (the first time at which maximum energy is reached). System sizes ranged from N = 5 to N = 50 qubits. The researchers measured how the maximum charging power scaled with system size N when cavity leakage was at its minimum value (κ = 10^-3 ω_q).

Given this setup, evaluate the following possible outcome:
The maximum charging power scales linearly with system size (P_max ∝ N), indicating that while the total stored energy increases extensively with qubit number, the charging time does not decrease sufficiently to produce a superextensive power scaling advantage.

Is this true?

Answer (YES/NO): NO